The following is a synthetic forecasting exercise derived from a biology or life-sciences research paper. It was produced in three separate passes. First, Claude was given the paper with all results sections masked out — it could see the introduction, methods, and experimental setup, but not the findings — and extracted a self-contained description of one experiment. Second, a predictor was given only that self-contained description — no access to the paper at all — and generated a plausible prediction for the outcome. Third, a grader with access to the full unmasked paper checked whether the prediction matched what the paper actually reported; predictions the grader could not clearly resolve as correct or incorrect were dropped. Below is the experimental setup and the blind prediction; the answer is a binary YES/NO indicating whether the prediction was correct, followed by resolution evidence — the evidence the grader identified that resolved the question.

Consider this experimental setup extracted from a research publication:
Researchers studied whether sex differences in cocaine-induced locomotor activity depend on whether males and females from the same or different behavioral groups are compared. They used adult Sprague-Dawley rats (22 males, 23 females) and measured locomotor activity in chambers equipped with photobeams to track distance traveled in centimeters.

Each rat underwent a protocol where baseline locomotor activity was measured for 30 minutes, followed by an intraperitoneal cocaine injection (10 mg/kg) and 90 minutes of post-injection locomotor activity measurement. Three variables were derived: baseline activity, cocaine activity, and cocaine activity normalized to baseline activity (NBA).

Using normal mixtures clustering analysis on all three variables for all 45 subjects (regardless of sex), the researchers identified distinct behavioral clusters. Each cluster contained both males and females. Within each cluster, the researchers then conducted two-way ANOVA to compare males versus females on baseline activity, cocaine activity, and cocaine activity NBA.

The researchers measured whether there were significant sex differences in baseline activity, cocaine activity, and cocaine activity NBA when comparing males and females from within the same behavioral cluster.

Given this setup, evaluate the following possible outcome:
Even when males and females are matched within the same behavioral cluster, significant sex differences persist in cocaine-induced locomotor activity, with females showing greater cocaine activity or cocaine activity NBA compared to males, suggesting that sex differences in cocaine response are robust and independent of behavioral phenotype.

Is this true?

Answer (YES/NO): NO